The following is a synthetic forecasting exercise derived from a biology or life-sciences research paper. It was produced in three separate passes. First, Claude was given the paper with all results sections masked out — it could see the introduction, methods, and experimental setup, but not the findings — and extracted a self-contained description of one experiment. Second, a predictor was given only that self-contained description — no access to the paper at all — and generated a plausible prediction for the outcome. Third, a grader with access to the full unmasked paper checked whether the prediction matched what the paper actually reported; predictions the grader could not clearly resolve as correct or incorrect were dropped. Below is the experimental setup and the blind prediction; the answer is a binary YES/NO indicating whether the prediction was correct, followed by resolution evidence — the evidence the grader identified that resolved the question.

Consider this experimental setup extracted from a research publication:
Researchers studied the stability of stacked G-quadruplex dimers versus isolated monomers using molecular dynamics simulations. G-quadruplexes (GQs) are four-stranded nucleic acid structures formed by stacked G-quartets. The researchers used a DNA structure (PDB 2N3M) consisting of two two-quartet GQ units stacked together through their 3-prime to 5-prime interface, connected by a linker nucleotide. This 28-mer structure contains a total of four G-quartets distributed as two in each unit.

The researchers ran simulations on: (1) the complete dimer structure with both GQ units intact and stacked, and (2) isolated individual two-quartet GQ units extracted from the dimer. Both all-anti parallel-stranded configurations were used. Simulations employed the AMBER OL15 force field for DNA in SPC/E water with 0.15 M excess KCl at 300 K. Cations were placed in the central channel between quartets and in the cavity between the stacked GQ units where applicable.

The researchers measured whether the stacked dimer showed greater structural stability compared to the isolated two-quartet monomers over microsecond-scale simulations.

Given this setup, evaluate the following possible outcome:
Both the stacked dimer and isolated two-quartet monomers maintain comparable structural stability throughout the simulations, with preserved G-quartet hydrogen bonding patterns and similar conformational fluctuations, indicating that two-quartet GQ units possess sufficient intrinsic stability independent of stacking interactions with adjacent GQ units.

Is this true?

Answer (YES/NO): NO